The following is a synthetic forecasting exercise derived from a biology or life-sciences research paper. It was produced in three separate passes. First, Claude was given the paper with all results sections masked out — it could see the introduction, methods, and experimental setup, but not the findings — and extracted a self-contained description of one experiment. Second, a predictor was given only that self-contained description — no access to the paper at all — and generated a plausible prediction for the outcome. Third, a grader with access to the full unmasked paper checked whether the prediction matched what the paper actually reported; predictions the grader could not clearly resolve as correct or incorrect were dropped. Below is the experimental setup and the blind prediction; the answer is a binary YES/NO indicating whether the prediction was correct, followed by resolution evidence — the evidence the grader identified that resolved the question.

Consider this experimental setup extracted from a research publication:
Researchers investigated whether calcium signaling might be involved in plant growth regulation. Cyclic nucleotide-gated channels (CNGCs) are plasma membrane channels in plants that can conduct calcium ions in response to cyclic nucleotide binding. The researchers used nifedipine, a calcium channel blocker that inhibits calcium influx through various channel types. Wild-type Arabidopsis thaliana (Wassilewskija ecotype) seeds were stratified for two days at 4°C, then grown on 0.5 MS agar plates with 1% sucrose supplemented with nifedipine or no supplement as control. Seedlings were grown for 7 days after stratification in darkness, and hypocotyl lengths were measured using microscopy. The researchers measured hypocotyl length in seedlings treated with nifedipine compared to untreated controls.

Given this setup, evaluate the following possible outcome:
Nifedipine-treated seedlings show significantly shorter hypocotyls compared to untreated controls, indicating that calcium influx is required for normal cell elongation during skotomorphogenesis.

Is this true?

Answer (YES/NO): YES